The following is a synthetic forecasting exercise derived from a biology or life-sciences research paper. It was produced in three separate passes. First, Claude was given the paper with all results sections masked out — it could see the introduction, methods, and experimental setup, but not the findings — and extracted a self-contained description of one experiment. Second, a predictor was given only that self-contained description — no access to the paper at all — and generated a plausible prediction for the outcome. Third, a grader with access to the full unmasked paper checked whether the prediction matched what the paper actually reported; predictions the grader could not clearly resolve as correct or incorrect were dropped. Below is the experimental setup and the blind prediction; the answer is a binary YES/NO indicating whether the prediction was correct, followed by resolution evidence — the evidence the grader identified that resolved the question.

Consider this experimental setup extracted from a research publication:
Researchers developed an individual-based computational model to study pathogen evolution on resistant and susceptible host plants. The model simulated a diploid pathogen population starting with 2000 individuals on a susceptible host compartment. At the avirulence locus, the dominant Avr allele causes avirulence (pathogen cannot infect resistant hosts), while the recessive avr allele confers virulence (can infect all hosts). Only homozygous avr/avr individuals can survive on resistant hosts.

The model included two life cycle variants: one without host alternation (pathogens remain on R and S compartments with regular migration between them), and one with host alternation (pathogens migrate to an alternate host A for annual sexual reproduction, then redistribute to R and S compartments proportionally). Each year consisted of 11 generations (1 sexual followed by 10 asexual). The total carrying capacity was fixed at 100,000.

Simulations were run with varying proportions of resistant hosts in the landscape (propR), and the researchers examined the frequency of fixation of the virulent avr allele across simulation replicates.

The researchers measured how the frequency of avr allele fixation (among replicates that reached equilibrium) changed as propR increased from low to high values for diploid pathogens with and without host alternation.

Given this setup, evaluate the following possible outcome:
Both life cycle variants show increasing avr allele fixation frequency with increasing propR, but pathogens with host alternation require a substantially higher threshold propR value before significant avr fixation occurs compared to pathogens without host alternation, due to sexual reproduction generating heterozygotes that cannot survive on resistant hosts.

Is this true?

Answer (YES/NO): NO